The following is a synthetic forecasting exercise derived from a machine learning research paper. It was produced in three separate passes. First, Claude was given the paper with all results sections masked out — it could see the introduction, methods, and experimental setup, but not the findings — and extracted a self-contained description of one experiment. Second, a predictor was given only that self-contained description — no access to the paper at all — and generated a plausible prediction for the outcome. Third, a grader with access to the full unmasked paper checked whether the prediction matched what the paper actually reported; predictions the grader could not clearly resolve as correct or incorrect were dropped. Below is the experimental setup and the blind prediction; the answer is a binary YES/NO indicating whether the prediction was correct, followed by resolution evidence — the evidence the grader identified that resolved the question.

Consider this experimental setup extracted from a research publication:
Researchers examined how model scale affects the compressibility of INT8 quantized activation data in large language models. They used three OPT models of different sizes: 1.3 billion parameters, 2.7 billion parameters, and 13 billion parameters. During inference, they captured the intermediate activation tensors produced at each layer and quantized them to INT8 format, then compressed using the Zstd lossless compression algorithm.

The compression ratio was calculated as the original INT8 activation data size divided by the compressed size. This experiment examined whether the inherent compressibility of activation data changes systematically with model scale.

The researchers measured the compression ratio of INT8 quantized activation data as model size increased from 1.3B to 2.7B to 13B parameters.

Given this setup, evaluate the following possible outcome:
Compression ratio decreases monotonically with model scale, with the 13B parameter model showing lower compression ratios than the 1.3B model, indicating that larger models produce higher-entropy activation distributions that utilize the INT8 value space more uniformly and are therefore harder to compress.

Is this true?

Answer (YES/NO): NO